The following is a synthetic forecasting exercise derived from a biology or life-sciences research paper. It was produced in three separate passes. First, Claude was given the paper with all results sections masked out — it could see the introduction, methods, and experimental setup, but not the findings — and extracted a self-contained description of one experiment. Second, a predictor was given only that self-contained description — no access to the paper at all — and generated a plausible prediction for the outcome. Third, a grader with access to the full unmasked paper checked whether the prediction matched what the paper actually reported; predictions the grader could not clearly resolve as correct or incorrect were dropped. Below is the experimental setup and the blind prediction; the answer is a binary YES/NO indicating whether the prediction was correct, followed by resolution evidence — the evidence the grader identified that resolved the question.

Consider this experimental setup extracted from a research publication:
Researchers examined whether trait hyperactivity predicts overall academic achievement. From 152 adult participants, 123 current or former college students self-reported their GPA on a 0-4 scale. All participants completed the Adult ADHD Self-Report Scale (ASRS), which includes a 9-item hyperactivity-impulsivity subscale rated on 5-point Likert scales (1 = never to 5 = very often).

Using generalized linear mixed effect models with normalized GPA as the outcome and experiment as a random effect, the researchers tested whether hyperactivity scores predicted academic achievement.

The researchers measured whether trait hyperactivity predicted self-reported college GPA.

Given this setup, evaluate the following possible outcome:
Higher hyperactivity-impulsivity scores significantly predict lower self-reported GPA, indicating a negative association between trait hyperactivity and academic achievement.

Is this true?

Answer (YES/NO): NO